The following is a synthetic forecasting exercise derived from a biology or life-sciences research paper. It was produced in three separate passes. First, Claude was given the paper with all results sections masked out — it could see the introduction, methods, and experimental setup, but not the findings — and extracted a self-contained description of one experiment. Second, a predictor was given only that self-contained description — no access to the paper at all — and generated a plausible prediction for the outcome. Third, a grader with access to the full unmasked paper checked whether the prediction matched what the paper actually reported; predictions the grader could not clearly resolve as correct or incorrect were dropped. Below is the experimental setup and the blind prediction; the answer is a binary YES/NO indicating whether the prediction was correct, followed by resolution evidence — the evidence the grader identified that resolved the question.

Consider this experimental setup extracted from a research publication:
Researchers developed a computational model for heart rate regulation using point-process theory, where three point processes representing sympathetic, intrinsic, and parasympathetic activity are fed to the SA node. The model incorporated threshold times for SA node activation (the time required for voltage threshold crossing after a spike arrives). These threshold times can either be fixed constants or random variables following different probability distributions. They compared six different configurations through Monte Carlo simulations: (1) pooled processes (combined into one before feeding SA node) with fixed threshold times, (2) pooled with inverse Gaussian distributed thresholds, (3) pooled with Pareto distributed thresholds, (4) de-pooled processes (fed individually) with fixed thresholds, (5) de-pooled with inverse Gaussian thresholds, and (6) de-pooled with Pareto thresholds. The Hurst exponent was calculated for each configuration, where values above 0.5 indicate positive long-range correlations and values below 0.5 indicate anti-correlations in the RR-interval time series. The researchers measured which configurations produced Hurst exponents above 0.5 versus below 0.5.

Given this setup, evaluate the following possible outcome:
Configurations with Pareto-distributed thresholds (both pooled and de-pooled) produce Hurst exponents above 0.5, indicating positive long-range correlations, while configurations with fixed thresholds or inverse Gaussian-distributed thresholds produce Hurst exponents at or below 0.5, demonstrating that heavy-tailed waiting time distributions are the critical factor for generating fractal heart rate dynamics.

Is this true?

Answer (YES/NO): NO